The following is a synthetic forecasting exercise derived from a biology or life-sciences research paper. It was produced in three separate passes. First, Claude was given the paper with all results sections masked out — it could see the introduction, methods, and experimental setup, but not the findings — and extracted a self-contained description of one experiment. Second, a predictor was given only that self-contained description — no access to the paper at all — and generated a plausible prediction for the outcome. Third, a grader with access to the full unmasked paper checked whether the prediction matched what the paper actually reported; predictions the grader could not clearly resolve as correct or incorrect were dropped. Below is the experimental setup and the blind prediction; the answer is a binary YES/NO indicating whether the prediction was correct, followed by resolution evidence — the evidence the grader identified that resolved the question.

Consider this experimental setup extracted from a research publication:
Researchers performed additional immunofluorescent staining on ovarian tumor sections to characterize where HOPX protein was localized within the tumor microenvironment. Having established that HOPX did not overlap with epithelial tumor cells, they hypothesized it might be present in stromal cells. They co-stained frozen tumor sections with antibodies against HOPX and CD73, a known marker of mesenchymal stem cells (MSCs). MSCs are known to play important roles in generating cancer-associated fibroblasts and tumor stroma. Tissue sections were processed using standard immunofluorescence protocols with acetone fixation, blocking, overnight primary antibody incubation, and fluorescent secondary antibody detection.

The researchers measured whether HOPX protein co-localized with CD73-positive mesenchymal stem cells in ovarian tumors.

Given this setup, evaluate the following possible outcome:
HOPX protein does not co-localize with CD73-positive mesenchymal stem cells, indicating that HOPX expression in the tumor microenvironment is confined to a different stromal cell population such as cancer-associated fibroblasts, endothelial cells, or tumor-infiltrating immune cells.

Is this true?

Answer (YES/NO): NO